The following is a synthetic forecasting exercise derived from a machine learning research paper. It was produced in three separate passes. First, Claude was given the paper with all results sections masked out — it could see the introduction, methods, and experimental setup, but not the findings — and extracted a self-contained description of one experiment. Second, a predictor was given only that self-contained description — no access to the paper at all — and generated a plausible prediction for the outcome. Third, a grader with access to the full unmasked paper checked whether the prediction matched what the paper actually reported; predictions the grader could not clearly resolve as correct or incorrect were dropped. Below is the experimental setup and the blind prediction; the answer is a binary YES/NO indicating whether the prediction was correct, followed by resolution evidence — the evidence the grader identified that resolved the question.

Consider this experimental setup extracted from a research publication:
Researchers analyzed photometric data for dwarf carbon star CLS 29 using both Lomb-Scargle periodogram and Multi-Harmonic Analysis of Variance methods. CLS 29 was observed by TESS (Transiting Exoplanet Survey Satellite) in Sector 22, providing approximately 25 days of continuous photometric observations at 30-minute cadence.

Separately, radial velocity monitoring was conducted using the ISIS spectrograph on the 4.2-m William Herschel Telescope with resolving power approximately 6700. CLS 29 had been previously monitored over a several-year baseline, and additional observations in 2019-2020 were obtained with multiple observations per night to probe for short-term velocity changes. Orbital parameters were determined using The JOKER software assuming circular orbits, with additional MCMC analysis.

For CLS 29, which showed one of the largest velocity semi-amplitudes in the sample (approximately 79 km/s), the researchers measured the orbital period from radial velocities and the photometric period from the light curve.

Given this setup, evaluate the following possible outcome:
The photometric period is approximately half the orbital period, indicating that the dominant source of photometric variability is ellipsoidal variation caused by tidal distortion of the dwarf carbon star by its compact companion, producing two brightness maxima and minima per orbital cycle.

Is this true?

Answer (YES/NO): NO